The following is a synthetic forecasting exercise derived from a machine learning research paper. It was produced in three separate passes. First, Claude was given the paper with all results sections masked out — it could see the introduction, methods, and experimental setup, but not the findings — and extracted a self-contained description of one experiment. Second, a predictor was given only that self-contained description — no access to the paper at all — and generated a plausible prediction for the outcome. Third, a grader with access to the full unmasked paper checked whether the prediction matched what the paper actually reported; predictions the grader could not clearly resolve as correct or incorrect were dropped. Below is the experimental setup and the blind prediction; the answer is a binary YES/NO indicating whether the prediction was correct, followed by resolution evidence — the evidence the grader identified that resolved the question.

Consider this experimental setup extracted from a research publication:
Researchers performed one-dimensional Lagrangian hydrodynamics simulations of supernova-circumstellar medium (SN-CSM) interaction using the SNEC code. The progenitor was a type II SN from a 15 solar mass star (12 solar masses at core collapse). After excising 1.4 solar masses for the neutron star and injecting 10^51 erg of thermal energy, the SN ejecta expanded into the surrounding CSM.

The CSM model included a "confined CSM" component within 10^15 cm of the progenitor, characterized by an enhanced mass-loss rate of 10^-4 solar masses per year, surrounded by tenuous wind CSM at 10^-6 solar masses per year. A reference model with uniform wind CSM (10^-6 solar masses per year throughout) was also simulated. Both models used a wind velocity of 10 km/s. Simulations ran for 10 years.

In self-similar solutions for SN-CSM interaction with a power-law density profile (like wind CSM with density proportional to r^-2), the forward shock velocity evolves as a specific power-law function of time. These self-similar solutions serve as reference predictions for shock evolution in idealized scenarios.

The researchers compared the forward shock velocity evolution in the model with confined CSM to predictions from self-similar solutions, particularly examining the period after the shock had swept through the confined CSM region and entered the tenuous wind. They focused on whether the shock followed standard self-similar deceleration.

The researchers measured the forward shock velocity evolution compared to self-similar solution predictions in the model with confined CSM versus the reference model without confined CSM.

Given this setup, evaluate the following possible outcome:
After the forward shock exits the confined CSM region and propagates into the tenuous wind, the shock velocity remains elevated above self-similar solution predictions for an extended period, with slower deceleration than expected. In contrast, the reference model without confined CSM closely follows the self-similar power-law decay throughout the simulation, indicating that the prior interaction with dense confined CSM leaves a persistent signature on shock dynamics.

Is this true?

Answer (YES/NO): NO